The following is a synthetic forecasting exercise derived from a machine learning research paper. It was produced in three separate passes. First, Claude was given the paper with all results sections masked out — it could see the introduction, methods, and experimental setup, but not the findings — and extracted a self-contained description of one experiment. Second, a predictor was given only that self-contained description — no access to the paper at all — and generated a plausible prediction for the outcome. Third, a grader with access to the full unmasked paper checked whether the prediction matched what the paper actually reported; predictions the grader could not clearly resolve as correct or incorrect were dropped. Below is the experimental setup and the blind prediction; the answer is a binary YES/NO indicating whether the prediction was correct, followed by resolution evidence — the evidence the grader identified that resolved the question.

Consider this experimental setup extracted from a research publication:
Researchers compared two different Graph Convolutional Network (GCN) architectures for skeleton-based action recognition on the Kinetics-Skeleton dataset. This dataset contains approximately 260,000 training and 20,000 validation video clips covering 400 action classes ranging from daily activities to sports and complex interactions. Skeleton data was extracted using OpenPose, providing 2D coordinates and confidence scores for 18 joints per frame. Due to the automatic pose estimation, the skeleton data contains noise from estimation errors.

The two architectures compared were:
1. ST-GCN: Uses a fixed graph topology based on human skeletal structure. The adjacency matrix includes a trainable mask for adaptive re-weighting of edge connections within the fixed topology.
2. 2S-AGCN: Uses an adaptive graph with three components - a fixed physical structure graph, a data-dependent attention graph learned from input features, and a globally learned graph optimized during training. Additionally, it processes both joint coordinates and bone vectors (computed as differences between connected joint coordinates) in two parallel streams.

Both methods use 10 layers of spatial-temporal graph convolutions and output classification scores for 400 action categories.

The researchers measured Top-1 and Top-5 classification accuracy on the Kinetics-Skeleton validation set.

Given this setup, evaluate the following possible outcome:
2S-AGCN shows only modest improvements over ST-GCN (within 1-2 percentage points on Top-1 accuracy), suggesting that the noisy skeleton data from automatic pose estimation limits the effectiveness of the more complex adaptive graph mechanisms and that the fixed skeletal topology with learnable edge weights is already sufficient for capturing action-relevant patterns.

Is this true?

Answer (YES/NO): NO